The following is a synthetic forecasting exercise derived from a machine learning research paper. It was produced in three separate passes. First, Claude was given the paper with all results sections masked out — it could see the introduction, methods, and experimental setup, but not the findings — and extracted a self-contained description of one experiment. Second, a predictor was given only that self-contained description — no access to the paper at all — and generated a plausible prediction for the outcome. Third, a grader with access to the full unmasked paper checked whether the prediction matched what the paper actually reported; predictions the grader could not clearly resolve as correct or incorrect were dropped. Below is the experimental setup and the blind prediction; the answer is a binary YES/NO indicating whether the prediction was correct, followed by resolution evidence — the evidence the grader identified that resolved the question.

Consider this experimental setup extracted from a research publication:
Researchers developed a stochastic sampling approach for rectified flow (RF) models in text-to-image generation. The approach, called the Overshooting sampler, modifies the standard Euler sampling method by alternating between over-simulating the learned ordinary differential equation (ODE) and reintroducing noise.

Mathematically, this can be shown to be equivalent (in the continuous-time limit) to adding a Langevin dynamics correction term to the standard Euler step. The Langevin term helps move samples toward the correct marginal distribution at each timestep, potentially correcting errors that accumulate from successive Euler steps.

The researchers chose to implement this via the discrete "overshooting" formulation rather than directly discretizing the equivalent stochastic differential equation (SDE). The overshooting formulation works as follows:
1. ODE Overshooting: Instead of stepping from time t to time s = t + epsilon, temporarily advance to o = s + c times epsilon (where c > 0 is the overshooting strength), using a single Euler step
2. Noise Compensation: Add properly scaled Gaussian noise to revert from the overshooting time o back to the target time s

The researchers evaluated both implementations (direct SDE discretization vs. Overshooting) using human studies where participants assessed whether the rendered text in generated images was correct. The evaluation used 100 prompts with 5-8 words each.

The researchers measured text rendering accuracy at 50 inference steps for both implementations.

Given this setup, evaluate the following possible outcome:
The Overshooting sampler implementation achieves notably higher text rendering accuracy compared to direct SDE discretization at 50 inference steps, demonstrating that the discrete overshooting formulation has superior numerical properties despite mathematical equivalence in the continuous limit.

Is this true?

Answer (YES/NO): YES